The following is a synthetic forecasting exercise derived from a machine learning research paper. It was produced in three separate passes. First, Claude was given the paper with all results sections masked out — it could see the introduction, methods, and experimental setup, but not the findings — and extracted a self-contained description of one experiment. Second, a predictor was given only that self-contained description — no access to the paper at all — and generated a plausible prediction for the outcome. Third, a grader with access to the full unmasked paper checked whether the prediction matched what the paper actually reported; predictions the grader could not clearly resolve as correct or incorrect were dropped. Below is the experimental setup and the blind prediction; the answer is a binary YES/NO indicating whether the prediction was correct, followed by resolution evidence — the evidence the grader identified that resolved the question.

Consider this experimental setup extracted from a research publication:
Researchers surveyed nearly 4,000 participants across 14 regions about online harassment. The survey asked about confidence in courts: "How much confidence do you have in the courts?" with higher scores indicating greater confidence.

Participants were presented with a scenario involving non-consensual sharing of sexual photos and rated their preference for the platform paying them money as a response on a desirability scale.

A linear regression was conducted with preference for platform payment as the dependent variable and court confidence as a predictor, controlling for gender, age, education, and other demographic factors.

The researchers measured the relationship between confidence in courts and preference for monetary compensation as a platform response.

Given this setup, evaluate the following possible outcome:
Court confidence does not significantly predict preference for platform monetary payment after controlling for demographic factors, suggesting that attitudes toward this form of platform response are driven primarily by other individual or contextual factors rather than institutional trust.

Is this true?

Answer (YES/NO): NO